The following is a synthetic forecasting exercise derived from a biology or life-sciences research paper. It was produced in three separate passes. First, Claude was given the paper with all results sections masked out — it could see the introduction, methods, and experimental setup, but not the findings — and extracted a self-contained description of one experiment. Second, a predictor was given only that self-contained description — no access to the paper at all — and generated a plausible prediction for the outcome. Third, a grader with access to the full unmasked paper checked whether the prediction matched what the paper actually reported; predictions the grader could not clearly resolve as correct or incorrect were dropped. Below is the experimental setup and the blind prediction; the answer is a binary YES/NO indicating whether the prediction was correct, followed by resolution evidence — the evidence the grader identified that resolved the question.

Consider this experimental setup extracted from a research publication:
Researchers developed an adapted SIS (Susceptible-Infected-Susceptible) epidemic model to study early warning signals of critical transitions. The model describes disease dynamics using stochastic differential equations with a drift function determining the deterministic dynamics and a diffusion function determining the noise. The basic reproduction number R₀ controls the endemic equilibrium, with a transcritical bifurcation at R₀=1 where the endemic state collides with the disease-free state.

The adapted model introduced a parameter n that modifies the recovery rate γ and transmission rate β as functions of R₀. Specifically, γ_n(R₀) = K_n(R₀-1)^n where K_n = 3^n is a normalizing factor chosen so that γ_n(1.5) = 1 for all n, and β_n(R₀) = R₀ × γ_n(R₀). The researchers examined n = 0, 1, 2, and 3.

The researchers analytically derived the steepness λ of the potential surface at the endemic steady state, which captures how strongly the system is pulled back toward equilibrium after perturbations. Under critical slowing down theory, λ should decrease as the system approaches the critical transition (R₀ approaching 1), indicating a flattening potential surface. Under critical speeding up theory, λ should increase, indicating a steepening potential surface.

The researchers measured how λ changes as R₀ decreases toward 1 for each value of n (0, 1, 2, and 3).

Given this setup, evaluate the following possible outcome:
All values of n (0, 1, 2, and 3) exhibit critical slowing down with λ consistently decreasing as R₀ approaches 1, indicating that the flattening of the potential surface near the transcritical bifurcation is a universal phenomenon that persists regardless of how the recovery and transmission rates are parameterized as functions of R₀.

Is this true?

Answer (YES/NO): NO